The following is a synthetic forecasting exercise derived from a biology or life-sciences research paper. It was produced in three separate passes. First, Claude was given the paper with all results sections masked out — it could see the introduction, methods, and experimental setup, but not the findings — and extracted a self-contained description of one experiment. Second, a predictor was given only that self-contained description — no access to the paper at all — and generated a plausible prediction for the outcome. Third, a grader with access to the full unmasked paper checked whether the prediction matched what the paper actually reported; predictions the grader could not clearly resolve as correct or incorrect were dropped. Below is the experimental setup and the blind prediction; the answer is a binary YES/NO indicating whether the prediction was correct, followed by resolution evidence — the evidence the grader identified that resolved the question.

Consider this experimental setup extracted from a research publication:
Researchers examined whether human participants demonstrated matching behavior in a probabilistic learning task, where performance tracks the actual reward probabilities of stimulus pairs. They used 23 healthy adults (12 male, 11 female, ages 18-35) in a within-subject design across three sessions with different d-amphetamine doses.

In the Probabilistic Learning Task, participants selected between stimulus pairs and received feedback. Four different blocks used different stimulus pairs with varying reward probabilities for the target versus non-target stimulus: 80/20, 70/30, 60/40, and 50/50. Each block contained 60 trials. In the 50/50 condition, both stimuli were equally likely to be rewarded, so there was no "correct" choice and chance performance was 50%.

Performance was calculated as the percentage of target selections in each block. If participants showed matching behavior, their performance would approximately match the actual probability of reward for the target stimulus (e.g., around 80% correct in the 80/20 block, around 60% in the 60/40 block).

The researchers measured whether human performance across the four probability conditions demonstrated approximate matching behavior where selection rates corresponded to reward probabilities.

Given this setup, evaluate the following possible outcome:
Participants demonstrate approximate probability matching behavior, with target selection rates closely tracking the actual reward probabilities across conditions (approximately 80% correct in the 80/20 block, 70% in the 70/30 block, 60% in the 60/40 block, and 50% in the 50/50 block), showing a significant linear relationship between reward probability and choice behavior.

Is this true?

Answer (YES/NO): YES